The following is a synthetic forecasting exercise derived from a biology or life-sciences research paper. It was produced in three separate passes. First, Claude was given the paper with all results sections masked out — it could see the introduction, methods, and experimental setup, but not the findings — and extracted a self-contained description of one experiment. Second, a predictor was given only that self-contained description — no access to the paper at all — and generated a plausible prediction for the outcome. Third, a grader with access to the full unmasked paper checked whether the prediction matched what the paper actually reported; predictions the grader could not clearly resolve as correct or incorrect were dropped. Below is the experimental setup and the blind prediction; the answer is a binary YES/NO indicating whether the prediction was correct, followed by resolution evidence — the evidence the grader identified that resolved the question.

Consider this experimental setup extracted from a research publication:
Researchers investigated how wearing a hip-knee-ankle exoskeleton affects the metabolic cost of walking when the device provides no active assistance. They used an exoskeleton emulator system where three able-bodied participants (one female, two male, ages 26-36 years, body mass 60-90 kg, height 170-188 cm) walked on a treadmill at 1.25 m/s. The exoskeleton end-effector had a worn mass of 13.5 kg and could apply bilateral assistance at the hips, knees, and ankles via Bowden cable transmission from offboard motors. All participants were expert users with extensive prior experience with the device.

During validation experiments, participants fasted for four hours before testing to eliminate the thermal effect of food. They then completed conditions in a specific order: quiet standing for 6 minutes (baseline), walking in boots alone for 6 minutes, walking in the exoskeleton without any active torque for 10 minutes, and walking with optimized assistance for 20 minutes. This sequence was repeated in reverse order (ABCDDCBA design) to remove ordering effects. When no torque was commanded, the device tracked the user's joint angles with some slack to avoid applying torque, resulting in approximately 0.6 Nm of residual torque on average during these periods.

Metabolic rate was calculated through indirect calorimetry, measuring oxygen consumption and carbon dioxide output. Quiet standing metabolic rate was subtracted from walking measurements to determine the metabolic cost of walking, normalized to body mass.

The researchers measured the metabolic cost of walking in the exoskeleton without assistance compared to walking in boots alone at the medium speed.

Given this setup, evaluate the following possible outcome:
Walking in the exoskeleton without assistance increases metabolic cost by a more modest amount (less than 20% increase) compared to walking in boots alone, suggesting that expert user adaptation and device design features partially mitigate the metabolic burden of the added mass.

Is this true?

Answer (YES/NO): NO